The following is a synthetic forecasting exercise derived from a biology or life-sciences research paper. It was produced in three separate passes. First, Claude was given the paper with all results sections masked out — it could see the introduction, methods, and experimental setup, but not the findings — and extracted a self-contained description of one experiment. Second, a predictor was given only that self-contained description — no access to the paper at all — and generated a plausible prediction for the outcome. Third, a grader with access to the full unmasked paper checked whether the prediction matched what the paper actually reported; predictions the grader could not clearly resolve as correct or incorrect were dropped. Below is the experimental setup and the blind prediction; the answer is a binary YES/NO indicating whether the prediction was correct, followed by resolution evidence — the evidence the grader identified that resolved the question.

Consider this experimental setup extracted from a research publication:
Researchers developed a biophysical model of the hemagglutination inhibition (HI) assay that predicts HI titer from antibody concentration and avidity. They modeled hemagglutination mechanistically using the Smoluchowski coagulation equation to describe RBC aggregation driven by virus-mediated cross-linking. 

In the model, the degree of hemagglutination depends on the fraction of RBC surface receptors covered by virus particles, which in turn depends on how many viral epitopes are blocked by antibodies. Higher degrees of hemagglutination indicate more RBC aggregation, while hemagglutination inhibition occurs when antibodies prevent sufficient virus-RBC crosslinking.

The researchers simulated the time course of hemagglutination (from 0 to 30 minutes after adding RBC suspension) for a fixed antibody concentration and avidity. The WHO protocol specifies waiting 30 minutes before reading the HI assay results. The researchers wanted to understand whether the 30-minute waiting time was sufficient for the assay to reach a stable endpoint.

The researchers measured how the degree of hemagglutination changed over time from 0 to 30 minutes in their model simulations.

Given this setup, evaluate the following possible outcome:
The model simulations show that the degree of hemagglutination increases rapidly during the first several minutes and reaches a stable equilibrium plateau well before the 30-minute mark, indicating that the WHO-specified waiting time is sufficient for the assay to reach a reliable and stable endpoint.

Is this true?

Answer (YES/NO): NO